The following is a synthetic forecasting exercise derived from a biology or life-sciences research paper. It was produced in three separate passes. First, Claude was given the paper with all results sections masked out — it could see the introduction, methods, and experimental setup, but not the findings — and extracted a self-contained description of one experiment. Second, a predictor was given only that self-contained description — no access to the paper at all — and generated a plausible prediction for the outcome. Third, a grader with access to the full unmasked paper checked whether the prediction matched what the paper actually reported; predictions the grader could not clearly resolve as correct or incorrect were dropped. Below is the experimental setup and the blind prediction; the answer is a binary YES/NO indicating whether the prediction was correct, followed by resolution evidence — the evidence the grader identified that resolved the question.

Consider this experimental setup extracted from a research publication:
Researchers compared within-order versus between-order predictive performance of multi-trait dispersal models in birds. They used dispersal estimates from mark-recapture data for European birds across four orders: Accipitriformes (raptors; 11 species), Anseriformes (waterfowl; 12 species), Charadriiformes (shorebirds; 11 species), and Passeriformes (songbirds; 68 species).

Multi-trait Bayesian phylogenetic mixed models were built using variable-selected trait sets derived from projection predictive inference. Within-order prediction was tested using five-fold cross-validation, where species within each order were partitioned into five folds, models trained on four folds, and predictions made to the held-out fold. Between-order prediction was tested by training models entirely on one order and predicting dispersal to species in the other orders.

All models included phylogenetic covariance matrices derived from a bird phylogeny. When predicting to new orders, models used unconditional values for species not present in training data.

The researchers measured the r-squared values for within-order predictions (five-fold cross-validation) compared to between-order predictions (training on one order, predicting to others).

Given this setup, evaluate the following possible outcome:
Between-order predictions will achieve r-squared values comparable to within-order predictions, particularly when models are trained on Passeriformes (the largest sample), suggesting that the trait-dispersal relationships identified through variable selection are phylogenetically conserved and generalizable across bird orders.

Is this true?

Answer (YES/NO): NO